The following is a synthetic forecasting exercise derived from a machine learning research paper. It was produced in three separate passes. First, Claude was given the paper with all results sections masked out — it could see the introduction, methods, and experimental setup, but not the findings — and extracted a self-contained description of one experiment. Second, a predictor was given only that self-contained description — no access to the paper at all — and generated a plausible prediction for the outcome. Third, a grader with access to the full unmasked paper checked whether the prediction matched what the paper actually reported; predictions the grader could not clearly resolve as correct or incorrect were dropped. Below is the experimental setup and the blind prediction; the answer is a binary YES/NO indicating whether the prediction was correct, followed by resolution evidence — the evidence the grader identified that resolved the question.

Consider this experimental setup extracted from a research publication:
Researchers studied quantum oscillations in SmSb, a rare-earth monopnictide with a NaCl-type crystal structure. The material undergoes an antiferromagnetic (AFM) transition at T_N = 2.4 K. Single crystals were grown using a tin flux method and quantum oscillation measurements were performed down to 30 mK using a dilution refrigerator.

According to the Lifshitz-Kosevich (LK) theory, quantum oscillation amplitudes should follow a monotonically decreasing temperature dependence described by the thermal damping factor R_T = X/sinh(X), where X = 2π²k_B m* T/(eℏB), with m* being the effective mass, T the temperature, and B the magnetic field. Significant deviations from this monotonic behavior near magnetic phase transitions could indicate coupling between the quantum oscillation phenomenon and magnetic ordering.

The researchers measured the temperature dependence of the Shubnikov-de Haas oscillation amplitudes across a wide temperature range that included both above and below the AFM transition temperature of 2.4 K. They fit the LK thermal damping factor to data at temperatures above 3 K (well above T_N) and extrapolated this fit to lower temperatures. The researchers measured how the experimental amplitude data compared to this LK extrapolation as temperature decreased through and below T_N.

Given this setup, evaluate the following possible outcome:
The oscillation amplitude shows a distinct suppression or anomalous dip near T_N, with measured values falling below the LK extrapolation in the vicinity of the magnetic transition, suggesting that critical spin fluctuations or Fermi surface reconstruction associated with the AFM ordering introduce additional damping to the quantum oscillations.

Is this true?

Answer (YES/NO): NO